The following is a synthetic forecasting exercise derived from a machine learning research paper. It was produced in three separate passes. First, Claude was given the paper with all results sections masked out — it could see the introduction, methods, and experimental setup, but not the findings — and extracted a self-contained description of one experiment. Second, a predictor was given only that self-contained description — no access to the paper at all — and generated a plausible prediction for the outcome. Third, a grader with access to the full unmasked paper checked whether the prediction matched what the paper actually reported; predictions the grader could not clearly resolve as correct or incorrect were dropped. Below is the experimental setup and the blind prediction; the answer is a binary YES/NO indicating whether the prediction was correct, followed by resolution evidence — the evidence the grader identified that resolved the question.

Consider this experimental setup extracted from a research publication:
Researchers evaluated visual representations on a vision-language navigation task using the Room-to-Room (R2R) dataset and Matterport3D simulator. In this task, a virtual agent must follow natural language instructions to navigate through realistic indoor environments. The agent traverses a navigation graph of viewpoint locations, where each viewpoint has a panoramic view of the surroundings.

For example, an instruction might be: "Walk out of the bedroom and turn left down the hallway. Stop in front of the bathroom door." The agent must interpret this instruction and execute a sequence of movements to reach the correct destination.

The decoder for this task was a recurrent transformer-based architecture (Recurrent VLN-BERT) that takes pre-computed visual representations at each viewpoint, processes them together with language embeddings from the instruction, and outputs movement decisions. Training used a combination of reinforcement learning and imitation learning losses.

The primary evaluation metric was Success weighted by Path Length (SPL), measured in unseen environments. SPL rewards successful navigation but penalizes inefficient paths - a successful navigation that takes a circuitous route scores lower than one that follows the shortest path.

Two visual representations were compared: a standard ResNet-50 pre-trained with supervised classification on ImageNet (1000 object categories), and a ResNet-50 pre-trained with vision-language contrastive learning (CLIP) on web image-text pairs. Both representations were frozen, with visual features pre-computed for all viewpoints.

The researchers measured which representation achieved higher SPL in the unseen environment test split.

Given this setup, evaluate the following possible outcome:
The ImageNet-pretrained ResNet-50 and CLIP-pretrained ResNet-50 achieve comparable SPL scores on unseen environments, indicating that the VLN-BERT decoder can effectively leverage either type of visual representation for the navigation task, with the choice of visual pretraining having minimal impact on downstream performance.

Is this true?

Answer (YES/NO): YES